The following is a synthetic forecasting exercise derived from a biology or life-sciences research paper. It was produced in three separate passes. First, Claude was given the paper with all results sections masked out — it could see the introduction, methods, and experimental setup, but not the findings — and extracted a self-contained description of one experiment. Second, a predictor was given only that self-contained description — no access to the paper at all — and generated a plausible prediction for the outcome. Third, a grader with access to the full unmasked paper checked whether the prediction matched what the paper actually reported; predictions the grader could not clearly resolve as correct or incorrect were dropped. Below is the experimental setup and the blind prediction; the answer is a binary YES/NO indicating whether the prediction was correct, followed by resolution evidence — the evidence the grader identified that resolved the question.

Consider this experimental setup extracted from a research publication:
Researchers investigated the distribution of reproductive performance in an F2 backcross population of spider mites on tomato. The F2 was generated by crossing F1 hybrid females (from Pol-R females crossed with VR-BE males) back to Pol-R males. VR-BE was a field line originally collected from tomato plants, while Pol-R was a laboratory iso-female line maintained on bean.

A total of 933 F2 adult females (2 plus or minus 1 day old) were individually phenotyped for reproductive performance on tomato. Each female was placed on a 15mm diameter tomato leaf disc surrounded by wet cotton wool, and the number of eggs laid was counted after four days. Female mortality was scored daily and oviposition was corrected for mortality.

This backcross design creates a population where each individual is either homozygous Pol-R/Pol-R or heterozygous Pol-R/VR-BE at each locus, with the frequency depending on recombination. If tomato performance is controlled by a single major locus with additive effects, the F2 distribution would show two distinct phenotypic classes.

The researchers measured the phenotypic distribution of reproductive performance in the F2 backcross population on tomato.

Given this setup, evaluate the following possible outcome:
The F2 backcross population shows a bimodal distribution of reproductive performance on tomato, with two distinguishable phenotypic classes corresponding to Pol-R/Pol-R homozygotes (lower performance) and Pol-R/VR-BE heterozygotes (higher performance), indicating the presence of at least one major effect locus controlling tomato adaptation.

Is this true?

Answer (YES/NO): YES